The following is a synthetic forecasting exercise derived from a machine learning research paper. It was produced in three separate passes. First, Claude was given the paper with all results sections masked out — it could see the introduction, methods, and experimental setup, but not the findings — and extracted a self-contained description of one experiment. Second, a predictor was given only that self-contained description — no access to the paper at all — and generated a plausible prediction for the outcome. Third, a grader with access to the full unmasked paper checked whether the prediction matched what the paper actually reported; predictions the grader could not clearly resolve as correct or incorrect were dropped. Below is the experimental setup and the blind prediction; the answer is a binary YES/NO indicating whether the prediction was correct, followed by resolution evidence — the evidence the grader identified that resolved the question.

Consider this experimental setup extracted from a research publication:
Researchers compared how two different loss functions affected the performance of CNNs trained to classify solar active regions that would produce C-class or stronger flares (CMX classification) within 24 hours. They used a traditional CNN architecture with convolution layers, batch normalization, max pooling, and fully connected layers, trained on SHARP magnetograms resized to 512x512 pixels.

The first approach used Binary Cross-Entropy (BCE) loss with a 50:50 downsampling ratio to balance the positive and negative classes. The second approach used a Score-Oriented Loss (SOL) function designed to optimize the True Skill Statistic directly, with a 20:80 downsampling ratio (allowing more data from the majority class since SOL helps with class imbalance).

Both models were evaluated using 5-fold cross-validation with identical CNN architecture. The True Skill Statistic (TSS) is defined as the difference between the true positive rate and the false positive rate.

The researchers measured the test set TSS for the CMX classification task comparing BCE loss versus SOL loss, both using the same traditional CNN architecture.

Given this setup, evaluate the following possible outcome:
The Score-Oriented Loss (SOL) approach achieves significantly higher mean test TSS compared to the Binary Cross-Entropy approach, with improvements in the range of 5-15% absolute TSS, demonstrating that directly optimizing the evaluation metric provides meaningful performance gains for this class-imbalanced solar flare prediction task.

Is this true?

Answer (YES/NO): NO